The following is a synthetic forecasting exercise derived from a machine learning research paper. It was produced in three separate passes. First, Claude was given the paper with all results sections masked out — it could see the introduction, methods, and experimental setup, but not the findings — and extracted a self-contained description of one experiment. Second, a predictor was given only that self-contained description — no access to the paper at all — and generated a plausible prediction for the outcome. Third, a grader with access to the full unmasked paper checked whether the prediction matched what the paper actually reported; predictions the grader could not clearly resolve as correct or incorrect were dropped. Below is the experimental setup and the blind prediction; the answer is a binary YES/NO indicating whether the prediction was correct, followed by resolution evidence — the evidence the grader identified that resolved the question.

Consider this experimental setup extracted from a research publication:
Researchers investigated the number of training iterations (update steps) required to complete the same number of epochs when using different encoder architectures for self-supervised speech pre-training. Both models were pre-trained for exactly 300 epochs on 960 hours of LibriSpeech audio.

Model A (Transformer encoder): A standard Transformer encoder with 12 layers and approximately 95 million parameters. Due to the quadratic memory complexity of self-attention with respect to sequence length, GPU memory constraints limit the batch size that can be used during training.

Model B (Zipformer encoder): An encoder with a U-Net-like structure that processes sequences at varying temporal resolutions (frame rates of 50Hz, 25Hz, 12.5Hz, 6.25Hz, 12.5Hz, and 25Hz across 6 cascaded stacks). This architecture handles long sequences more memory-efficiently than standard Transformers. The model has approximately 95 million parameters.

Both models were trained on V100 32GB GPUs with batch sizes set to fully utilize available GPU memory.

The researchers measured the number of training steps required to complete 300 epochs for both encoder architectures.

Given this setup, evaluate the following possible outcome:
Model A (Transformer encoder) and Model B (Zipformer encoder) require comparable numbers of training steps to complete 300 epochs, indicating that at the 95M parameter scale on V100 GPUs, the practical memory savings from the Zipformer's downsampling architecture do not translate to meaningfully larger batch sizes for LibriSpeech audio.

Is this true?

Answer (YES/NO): NO